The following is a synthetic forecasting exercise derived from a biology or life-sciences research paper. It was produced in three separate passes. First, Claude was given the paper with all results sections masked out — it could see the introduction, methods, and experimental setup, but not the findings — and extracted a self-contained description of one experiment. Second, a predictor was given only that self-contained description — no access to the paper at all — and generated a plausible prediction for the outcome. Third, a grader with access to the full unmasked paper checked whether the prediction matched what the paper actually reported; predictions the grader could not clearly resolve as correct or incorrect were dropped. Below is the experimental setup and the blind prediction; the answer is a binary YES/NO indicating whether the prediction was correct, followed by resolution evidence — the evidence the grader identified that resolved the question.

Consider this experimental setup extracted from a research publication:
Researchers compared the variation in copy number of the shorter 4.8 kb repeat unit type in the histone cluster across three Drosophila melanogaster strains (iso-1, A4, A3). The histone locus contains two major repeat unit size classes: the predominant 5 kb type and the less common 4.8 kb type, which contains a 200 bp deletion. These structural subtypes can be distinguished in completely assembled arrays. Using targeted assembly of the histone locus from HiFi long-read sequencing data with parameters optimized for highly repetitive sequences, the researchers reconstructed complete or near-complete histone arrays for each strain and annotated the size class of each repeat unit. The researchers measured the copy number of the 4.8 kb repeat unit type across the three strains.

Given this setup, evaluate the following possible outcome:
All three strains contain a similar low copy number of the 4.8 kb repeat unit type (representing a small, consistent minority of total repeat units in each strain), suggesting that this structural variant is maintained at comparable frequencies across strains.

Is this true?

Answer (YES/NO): NO